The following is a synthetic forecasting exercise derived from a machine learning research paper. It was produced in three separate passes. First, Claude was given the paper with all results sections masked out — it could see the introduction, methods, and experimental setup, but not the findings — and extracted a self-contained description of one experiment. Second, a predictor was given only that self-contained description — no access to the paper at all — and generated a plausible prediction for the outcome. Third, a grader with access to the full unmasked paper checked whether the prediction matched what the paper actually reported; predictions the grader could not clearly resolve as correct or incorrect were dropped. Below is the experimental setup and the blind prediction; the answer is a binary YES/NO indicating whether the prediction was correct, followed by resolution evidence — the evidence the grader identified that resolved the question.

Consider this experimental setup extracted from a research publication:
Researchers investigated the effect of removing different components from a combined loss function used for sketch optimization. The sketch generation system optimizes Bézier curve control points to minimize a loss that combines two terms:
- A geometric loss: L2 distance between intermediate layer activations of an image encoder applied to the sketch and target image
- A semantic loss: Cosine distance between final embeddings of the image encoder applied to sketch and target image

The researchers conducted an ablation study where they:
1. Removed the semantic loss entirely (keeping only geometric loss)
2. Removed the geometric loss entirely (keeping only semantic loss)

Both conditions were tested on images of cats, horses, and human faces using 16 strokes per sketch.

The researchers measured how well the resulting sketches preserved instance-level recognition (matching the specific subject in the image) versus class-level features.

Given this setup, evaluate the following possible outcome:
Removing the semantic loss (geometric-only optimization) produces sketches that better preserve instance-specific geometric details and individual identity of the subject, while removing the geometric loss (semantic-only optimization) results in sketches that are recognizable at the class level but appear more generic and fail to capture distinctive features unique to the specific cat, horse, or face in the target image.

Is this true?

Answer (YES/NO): NO